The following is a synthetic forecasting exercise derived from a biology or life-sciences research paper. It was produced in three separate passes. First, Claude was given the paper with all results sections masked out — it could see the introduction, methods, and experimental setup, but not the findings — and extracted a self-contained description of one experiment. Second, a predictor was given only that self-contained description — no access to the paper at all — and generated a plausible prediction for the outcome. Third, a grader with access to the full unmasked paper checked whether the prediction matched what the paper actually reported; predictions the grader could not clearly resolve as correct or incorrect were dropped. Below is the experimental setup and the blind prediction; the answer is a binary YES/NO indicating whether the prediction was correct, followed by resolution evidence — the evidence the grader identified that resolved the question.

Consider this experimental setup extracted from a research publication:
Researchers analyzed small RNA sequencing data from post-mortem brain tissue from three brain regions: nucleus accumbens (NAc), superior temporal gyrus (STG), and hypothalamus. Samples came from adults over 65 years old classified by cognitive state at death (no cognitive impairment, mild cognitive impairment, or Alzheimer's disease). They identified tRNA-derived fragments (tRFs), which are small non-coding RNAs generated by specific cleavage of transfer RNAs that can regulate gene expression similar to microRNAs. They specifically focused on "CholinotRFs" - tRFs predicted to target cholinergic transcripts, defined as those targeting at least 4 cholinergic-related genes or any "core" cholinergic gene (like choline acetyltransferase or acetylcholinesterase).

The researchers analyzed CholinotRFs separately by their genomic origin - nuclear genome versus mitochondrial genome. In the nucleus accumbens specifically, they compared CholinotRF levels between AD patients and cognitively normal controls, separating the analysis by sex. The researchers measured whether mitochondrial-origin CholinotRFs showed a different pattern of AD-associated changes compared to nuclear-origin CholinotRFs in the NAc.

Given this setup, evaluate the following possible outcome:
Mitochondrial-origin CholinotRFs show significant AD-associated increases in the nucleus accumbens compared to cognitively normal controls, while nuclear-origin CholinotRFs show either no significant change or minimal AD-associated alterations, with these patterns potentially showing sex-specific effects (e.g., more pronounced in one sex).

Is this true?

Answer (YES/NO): NO